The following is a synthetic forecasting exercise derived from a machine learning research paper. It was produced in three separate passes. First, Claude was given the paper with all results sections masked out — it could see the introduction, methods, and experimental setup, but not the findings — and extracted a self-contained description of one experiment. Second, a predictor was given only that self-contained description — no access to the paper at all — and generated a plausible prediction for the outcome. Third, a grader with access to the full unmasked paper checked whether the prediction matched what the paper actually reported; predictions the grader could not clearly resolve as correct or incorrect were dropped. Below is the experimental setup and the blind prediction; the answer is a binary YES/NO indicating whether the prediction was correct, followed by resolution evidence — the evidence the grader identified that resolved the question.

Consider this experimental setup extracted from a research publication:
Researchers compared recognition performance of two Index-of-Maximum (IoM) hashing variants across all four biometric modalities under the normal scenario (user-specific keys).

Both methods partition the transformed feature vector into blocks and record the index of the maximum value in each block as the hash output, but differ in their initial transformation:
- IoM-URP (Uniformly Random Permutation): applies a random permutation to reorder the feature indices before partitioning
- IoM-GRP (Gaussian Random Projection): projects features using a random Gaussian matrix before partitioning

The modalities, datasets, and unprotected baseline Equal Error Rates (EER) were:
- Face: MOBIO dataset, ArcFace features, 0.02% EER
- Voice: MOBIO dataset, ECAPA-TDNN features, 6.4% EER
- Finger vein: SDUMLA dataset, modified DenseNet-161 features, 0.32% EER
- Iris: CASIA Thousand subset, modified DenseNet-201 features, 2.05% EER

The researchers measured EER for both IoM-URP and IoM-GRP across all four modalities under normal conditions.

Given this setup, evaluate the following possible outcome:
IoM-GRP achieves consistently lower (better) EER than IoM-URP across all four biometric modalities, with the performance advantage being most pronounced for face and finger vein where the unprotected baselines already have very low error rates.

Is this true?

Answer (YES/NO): NO